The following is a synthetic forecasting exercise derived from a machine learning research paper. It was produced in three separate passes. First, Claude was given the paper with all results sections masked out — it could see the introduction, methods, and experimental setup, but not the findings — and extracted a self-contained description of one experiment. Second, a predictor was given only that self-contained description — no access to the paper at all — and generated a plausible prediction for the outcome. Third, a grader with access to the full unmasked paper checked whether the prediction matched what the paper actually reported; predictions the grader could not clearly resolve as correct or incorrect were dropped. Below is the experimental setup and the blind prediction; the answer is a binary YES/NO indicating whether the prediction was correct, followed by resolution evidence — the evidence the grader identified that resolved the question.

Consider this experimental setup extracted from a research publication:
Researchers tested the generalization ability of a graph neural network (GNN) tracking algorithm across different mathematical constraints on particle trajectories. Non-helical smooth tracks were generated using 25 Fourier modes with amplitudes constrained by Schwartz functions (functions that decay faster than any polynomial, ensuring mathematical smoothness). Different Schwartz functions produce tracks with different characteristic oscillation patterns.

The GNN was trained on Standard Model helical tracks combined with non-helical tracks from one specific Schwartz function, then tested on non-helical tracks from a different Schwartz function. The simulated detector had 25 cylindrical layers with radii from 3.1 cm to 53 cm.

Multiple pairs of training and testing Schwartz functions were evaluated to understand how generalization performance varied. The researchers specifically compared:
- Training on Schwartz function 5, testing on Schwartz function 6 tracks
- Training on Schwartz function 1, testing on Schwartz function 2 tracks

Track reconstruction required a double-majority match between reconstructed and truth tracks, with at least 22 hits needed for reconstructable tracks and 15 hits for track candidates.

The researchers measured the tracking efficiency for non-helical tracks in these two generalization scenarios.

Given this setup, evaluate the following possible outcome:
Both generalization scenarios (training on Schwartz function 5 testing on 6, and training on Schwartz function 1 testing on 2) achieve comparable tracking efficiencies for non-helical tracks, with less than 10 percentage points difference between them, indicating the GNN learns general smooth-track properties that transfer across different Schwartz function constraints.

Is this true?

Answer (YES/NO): NO